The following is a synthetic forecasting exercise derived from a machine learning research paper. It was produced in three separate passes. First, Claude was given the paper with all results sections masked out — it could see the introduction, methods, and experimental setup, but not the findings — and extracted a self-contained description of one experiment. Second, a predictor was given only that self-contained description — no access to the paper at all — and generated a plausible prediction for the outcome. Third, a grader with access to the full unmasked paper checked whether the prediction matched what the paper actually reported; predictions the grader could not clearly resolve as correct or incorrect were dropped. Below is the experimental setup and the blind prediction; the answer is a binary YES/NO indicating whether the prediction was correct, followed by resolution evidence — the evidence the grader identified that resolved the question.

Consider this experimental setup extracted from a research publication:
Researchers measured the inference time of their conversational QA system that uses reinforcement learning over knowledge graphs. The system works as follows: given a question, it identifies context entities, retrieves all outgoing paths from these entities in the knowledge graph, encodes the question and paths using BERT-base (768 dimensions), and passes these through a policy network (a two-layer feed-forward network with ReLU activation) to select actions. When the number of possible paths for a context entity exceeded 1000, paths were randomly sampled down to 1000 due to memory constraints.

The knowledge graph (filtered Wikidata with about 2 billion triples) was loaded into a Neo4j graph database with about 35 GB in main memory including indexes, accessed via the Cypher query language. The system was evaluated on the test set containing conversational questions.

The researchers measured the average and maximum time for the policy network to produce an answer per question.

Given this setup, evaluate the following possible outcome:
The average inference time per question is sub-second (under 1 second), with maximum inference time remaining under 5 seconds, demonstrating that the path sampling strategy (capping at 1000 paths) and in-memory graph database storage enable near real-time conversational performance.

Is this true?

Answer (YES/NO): YES